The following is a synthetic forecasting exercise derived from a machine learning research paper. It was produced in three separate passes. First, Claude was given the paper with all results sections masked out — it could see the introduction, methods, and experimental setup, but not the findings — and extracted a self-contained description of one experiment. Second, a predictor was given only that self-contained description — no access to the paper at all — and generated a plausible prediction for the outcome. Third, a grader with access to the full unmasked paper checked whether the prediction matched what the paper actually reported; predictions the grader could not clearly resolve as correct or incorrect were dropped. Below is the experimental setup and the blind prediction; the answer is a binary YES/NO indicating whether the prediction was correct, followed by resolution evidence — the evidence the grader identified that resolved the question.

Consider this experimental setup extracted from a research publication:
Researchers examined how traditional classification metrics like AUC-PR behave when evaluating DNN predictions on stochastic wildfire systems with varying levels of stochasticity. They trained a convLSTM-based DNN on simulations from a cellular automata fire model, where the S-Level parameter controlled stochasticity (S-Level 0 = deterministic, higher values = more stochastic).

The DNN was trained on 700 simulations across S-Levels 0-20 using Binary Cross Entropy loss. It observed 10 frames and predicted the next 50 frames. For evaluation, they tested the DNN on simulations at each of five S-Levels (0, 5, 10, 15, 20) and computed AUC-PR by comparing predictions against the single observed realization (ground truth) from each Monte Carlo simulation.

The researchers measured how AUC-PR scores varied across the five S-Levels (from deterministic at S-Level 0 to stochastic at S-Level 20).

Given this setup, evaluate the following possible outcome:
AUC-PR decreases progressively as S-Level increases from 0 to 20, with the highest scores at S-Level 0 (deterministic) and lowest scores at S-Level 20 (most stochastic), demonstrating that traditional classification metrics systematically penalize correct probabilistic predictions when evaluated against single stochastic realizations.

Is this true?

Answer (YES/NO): YES